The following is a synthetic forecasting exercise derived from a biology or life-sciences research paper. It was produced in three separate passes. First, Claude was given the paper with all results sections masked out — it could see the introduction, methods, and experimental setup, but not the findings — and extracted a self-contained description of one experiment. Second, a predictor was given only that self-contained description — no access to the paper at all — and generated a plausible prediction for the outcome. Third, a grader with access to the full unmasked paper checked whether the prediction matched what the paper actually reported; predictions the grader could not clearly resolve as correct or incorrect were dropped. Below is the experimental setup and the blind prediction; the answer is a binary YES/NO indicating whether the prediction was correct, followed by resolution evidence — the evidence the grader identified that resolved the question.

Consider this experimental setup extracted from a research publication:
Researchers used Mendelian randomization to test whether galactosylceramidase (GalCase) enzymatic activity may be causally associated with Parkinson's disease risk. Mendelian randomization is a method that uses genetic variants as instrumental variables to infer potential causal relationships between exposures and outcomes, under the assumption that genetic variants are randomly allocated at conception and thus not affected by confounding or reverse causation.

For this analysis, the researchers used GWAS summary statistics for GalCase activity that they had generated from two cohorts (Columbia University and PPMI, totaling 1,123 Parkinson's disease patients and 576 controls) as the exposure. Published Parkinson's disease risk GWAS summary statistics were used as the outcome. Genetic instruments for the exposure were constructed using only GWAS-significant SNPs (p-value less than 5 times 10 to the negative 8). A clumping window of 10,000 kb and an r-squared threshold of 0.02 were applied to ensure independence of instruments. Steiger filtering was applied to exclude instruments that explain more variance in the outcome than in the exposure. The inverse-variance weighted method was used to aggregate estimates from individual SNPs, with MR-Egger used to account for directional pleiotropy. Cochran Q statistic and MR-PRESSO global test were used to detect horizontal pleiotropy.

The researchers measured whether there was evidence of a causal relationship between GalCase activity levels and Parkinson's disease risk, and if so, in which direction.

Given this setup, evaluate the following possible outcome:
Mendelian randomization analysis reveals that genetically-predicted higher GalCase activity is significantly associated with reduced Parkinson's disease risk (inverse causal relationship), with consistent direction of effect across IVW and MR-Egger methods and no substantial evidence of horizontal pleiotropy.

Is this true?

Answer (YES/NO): NO